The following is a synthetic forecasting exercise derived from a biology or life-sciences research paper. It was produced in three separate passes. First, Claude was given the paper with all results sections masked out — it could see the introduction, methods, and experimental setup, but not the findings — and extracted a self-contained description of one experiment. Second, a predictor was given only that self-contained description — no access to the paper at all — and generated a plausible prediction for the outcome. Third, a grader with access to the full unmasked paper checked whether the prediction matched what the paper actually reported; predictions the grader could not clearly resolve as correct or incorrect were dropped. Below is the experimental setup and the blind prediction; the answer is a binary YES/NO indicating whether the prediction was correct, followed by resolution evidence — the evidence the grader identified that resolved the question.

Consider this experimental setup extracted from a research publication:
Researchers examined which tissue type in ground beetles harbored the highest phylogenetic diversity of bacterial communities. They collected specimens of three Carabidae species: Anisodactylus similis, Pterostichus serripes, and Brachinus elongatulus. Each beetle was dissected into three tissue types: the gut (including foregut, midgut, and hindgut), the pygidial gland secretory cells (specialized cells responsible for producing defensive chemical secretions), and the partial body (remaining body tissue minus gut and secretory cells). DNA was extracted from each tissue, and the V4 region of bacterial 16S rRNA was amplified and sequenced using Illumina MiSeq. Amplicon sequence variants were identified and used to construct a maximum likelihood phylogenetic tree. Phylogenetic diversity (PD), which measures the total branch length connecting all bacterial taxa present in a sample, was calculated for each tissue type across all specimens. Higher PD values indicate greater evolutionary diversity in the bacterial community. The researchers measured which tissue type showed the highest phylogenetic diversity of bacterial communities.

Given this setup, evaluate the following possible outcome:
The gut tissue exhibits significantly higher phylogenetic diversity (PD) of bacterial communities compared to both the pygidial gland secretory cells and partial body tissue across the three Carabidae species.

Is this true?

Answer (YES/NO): NO